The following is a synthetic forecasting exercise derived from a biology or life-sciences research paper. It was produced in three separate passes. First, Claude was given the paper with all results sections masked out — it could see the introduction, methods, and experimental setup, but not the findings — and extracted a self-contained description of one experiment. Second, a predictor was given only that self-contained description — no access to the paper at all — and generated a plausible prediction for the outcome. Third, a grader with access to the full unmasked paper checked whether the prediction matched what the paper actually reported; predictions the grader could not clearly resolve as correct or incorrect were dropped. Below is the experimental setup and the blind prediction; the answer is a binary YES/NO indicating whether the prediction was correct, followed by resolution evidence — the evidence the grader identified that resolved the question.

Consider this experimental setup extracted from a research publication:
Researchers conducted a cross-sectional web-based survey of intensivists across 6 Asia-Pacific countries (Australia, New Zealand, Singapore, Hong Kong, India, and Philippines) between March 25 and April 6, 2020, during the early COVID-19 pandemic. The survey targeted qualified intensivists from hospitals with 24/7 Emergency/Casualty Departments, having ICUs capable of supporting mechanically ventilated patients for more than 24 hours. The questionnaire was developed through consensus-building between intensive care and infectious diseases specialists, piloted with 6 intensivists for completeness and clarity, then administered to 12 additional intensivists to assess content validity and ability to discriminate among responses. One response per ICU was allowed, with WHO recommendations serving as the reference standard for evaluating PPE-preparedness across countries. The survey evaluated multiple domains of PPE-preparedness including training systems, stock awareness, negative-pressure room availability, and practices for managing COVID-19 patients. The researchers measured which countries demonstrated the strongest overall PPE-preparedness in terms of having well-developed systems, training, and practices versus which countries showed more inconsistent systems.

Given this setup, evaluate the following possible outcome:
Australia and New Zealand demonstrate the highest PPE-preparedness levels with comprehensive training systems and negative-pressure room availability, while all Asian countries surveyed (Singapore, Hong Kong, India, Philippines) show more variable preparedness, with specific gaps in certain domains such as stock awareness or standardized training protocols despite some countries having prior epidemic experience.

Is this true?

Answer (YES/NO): NO